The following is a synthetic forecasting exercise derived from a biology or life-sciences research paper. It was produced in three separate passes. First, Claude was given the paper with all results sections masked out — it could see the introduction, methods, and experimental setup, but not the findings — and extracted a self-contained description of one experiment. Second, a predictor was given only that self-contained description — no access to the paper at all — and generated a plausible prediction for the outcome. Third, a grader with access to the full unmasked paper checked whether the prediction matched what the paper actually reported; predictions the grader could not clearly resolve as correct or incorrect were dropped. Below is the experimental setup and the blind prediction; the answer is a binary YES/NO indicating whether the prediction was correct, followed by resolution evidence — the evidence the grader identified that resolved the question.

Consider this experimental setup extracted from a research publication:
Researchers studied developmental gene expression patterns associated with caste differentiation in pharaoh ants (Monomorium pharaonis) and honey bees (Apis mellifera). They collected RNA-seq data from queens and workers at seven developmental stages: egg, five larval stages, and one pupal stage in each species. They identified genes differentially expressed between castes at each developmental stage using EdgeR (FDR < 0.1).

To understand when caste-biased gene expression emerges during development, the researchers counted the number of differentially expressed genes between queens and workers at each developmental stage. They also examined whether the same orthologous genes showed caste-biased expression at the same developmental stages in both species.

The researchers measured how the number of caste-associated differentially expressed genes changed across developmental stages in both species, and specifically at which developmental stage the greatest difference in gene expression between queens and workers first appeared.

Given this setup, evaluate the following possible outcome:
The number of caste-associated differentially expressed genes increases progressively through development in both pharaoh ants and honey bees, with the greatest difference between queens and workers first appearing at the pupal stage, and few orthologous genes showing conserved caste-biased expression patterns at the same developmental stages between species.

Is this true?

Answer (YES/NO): NO